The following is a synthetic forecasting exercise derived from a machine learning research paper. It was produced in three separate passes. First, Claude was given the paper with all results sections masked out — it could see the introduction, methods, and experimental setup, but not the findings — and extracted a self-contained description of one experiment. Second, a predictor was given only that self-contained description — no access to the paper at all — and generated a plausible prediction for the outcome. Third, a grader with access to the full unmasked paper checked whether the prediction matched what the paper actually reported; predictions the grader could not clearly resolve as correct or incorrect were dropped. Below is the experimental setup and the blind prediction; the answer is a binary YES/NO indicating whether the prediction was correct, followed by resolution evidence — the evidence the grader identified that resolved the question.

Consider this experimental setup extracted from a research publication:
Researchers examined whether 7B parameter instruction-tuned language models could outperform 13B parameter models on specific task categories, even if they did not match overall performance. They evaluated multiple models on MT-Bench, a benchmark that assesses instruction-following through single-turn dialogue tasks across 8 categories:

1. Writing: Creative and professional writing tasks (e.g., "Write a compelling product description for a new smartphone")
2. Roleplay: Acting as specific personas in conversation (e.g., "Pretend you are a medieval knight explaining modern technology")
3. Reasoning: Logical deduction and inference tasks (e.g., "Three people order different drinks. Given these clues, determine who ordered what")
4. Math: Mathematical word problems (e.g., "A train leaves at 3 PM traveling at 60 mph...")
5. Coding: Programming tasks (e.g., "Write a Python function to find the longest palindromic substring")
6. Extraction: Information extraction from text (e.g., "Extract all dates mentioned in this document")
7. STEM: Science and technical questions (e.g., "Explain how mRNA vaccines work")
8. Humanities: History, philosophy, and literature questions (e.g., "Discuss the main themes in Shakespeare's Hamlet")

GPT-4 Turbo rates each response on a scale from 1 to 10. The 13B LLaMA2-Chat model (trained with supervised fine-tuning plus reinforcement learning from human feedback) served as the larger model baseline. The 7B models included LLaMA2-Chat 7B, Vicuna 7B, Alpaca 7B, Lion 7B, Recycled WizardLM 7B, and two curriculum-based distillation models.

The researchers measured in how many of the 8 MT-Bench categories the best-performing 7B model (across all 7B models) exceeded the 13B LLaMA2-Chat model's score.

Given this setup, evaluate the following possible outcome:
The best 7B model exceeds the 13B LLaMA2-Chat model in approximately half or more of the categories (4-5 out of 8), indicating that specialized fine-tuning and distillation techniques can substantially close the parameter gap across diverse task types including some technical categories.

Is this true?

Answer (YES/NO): NO